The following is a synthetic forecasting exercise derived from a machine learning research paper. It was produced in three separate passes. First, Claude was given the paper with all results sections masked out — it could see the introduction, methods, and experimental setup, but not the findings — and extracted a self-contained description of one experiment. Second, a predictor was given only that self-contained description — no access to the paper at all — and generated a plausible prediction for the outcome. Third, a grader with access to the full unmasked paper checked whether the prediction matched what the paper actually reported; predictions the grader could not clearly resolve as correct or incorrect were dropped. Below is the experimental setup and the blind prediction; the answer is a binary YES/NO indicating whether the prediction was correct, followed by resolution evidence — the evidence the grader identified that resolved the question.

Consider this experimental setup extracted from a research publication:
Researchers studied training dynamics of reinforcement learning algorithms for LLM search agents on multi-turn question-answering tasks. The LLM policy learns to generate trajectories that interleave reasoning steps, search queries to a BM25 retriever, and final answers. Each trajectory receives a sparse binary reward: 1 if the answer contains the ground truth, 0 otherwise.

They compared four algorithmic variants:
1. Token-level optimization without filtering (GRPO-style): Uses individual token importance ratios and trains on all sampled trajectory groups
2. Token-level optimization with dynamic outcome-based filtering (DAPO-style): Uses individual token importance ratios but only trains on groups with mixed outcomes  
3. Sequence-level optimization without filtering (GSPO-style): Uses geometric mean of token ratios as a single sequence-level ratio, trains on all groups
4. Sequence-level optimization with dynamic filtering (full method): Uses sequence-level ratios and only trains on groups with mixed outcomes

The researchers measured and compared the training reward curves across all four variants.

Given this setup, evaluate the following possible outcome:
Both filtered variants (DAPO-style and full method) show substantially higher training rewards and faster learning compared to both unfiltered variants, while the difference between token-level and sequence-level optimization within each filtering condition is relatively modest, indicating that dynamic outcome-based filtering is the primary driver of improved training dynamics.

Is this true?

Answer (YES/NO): NO